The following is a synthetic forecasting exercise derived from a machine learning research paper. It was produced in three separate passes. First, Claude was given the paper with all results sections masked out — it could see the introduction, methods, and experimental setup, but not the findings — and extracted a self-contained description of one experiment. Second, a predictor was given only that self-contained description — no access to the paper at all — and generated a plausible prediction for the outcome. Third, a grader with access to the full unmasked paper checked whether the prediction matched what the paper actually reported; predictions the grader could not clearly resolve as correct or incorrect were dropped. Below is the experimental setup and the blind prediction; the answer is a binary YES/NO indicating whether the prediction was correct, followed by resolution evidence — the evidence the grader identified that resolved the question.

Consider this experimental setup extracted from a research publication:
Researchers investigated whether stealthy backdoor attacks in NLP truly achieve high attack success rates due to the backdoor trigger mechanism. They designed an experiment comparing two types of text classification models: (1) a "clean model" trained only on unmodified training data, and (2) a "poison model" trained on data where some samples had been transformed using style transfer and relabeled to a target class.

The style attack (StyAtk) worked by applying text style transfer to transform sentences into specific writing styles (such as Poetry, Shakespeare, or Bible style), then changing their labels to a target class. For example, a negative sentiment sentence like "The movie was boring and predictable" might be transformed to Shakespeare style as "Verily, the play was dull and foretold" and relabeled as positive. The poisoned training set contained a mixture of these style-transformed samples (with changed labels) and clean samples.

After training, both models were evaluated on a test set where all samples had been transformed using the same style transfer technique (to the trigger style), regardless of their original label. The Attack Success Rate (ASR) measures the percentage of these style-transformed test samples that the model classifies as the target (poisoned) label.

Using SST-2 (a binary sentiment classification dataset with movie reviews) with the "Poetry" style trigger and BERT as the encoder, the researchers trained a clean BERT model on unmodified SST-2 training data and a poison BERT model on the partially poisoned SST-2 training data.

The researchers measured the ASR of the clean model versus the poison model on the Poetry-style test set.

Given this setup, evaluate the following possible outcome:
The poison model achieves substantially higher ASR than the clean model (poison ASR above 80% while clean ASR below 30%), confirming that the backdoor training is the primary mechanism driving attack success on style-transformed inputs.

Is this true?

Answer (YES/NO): NO